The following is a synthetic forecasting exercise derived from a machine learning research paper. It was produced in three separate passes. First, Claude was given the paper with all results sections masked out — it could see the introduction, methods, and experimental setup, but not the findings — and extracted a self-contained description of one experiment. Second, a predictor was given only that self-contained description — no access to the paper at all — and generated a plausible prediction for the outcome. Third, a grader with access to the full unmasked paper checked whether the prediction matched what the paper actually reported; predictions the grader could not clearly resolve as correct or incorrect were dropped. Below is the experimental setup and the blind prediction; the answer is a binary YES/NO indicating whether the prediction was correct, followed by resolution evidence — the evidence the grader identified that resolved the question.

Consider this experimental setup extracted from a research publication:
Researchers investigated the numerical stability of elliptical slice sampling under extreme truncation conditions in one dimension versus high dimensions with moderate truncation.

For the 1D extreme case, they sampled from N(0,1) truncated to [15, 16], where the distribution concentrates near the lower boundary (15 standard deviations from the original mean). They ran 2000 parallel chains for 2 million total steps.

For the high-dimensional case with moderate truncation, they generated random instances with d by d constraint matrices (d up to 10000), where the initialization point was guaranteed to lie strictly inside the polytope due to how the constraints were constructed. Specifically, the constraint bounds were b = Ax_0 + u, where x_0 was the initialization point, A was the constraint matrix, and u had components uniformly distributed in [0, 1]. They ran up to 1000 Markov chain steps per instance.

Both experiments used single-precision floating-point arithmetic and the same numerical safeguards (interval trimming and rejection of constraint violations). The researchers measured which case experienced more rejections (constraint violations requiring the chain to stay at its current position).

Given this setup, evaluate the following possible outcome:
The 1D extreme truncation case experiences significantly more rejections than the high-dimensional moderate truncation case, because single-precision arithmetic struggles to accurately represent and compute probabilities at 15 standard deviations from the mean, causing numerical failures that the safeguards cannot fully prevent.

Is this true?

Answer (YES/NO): NO